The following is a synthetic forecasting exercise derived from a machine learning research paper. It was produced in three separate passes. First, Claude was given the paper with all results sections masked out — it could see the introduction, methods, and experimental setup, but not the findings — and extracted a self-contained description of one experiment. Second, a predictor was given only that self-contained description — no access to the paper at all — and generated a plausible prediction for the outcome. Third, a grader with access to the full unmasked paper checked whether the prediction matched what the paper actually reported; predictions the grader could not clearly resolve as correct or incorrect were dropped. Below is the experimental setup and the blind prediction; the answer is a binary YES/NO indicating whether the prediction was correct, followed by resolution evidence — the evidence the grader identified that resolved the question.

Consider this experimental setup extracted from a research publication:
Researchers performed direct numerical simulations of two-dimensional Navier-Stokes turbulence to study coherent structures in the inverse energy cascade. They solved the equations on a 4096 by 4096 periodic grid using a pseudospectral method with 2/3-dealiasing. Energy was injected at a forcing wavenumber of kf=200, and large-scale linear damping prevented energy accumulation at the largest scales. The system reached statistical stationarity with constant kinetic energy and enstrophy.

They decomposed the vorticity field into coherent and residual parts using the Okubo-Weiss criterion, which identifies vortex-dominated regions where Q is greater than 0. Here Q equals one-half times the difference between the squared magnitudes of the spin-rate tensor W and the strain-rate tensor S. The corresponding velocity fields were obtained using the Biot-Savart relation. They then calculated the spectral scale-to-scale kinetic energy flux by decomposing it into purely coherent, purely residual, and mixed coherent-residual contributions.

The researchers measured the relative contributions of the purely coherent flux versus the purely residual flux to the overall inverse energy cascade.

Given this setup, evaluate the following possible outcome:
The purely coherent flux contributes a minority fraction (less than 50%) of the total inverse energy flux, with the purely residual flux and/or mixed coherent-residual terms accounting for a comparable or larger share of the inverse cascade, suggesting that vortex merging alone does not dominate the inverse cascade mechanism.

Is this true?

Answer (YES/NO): YES